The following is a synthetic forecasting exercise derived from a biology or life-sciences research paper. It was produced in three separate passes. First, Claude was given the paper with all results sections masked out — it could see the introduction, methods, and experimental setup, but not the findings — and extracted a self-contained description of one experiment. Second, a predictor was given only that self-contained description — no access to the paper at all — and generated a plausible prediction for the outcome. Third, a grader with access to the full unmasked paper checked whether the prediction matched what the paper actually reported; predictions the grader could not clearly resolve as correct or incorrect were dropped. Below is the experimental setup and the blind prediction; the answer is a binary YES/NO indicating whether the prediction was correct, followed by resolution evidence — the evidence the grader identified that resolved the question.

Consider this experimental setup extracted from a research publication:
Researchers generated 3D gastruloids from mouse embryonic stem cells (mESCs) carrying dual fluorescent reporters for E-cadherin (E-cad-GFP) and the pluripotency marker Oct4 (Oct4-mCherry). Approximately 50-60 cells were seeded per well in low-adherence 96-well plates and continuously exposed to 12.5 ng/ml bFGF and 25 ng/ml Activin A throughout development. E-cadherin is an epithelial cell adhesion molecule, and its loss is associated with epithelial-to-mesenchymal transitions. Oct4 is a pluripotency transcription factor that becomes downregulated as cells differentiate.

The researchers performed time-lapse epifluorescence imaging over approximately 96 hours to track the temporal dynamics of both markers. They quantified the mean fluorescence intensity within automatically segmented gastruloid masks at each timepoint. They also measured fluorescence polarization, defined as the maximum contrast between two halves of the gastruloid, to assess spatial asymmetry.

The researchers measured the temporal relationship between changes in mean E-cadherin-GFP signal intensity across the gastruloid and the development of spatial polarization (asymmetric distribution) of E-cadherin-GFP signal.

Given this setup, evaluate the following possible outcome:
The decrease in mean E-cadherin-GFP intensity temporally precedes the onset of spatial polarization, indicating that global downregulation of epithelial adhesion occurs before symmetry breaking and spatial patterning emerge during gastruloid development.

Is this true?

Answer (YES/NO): YES